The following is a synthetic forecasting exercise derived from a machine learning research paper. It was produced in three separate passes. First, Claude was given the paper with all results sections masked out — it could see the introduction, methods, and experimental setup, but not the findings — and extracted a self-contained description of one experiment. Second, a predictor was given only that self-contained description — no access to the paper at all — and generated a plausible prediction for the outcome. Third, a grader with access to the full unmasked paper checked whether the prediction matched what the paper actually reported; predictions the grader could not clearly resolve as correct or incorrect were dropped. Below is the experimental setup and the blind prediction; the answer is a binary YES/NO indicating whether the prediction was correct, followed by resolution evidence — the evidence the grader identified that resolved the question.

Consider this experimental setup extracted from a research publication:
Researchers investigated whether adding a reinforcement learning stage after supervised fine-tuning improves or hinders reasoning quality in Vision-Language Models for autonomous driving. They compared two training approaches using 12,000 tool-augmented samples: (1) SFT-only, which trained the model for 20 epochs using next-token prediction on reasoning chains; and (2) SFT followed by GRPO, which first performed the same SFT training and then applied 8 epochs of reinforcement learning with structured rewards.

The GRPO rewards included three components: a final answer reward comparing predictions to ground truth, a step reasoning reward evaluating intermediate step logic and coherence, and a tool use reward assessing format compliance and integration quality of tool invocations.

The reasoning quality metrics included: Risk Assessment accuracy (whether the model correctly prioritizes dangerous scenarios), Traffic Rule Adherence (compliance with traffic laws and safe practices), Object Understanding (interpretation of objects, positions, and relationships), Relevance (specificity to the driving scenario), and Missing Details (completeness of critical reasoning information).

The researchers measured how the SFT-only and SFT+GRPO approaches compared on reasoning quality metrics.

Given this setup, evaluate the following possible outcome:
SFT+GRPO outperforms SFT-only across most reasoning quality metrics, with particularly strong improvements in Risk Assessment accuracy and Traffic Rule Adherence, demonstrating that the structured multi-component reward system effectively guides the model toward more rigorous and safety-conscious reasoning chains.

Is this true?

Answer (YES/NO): NO